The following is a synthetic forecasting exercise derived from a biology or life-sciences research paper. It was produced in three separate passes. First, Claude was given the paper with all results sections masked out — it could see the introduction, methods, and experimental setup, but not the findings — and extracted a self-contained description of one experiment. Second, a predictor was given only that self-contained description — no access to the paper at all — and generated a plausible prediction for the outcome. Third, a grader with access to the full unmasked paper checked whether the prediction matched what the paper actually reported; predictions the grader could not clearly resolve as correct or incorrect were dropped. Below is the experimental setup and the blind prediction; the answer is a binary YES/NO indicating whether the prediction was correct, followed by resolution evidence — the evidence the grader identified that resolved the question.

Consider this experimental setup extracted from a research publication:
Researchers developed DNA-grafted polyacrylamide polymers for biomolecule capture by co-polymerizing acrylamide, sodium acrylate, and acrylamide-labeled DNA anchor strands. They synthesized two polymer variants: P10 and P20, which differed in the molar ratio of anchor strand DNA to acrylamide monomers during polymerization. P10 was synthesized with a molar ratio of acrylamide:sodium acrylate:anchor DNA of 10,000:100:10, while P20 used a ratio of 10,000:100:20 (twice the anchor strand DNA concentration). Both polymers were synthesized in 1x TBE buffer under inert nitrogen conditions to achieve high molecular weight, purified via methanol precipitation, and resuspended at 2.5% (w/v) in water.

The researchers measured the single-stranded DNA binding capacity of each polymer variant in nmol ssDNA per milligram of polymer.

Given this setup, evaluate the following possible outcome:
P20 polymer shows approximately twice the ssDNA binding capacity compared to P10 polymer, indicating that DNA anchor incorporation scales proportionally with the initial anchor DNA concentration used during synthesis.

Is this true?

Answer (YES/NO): YES